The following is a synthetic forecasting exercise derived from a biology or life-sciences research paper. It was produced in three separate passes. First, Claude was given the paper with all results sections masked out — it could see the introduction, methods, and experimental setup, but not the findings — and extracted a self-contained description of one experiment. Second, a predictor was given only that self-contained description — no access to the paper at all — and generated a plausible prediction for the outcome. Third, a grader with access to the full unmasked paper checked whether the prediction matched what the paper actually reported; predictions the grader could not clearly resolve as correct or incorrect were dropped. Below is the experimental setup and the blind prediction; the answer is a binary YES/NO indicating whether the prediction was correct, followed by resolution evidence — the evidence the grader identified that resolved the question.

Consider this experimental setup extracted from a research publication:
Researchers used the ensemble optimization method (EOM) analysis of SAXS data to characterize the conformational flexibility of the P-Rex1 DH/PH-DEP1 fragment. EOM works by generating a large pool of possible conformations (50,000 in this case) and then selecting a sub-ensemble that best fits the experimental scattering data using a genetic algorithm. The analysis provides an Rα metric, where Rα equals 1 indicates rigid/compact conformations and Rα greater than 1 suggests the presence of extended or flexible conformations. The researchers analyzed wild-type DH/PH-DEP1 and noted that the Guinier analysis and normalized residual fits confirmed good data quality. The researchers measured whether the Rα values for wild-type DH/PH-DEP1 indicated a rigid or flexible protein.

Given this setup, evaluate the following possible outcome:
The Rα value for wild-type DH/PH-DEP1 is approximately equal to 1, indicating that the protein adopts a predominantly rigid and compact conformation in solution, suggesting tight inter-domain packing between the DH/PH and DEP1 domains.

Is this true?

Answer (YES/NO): NO